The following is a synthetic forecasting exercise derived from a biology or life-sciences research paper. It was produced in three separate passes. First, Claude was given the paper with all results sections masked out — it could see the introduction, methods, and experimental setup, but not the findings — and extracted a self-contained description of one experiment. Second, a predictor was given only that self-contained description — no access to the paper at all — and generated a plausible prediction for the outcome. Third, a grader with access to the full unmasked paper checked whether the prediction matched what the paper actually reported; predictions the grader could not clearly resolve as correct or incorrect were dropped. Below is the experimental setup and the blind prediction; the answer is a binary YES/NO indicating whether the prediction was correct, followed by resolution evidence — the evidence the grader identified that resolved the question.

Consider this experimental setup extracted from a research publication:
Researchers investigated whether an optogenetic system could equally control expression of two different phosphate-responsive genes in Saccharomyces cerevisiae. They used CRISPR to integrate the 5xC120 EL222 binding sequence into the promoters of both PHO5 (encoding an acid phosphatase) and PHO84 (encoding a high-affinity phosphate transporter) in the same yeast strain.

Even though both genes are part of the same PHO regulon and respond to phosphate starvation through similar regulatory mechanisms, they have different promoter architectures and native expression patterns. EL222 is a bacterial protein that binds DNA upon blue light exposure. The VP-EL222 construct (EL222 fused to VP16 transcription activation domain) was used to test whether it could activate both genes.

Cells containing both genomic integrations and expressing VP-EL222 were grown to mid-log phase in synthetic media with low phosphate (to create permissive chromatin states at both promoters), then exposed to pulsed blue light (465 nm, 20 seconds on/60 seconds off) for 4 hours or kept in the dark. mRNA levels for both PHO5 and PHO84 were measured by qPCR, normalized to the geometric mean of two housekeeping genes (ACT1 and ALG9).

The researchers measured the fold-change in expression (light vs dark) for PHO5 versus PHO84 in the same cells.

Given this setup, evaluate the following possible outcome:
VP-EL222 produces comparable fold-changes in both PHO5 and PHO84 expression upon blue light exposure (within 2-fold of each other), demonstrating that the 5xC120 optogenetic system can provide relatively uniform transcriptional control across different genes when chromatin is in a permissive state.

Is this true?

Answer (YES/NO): NO